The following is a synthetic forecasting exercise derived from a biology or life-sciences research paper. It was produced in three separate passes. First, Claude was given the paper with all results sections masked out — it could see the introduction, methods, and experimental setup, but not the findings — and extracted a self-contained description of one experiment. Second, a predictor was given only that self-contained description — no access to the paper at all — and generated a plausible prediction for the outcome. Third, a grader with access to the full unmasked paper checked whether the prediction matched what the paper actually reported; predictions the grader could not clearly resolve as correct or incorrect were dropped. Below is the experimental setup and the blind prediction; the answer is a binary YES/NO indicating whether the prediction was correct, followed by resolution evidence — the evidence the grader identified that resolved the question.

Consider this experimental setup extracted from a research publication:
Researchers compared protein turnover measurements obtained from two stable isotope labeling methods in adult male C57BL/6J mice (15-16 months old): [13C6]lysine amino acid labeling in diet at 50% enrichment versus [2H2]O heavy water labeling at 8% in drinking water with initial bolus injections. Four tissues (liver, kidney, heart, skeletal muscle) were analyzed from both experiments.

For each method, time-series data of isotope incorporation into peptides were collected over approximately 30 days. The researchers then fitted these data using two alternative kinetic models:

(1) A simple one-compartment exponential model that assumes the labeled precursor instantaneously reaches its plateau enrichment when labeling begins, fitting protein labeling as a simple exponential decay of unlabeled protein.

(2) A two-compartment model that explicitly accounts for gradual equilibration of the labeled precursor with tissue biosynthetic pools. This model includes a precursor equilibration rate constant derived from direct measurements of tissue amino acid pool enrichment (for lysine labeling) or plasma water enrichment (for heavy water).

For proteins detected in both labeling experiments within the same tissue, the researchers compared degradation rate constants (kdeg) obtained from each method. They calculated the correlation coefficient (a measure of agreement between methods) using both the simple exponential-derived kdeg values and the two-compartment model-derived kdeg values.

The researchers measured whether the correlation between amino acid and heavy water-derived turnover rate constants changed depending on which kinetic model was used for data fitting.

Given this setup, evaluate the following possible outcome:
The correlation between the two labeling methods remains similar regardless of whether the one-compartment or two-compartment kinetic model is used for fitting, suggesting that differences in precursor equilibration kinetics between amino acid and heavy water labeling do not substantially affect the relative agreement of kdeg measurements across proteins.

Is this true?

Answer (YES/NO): NO